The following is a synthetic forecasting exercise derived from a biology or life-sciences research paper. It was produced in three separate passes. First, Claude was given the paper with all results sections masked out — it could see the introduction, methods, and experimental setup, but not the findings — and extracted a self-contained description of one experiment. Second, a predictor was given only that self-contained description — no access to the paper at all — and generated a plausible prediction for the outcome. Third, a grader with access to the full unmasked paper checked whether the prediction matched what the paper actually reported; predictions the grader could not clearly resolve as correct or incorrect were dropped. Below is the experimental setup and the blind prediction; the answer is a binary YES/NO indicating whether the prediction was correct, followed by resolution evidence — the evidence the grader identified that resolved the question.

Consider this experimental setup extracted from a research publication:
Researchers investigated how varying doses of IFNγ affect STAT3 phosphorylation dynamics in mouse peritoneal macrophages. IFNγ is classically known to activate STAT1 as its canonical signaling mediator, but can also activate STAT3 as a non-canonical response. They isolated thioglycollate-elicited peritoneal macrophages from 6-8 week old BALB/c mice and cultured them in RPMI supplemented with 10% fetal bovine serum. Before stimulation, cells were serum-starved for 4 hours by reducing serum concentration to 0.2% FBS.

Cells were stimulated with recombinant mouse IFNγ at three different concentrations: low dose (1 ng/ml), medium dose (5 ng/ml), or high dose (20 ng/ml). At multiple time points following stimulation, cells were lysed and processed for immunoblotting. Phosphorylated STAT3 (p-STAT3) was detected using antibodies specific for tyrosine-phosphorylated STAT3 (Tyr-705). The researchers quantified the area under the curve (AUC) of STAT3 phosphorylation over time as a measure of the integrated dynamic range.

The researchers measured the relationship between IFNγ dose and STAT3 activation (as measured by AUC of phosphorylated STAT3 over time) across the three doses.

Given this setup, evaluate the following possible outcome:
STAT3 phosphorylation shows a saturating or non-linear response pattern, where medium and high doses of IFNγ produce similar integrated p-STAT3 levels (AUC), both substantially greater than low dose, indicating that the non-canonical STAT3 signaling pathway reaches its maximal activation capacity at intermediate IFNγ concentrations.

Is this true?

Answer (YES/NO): NO